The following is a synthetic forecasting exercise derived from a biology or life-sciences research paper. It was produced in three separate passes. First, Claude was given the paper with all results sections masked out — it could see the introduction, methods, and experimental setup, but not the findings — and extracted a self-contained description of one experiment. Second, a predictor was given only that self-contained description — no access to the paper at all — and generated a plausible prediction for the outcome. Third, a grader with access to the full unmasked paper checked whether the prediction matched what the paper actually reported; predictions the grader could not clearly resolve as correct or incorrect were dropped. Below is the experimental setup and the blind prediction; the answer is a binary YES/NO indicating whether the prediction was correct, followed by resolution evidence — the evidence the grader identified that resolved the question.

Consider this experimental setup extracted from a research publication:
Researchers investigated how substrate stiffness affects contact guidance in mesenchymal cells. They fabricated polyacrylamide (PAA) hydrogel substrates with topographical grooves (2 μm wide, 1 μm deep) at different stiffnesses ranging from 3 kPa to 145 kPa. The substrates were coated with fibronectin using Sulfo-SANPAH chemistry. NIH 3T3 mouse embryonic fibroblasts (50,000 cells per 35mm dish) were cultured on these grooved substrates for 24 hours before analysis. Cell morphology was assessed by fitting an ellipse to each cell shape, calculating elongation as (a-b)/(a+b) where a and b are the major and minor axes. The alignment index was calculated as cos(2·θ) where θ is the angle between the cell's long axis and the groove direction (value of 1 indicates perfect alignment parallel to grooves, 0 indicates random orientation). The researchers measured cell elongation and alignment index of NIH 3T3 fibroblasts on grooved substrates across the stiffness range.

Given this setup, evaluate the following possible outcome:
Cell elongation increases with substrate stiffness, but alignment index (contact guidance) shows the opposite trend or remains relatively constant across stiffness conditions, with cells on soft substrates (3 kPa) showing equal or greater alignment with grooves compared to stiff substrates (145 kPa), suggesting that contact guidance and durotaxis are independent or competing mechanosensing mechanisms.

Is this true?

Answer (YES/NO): YES